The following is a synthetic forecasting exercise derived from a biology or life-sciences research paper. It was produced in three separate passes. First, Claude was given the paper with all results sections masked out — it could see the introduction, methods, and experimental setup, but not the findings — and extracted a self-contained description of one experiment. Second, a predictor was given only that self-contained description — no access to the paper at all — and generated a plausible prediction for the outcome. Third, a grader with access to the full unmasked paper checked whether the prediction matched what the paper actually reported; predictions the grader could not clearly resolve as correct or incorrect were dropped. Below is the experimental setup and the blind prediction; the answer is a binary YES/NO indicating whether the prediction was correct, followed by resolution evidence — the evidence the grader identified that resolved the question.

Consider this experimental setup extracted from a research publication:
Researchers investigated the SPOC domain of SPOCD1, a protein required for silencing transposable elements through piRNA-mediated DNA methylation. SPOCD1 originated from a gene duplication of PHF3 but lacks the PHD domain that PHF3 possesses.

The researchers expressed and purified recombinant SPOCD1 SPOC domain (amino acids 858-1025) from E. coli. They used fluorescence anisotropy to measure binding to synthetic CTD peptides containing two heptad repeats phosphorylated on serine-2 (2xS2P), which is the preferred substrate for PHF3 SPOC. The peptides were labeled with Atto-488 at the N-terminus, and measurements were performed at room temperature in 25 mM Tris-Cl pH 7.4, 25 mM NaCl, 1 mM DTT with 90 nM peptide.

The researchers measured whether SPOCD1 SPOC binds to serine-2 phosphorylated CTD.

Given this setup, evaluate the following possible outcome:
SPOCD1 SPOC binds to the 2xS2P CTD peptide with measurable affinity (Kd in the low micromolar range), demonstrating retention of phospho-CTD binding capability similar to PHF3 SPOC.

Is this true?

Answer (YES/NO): NO